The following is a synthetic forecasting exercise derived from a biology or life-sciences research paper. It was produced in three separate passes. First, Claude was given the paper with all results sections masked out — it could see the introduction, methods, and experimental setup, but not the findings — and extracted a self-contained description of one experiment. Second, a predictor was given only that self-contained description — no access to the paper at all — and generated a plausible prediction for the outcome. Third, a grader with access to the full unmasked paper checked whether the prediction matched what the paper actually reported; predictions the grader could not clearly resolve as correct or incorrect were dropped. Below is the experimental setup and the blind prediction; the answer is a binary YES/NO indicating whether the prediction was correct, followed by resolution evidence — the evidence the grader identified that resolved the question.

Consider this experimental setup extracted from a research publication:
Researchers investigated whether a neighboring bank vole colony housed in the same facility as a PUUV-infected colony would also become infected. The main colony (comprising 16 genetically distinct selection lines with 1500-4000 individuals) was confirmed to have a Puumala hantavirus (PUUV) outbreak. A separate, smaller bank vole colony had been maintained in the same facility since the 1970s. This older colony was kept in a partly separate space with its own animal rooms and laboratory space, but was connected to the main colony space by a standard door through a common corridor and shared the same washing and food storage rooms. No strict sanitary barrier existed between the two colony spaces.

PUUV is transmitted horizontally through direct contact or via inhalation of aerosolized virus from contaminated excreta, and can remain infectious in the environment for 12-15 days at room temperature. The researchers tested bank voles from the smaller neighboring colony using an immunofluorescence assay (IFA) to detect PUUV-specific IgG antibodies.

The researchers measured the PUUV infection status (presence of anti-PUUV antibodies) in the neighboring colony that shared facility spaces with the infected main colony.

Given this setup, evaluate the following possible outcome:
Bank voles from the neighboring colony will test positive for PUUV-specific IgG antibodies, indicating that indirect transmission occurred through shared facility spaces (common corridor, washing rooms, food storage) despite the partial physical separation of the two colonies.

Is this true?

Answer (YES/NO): NO